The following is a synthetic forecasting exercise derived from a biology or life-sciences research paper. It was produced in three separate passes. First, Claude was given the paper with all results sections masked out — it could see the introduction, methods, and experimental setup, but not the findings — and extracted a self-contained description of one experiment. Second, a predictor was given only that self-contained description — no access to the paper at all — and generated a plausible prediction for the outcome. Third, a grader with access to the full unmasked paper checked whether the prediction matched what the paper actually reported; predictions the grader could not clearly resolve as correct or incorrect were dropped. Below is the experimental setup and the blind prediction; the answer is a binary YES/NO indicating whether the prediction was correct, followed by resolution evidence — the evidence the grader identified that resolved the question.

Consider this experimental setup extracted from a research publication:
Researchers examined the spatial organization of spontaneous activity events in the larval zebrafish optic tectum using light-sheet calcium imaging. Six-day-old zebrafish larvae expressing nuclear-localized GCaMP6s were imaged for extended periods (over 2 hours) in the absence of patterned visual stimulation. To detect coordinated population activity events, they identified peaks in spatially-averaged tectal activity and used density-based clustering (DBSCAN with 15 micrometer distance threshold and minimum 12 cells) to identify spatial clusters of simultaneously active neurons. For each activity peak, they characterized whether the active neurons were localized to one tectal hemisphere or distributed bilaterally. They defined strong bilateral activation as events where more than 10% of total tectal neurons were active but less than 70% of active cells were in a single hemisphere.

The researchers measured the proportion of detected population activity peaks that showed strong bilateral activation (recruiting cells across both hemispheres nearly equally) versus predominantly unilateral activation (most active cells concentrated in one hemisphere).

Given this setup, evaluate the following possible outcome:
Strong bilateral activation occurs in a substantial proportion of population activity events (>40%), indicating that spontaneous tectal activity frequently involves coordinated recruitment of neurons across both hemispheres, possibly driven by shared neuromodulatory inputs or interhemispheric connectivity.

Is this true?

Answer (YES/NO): NO